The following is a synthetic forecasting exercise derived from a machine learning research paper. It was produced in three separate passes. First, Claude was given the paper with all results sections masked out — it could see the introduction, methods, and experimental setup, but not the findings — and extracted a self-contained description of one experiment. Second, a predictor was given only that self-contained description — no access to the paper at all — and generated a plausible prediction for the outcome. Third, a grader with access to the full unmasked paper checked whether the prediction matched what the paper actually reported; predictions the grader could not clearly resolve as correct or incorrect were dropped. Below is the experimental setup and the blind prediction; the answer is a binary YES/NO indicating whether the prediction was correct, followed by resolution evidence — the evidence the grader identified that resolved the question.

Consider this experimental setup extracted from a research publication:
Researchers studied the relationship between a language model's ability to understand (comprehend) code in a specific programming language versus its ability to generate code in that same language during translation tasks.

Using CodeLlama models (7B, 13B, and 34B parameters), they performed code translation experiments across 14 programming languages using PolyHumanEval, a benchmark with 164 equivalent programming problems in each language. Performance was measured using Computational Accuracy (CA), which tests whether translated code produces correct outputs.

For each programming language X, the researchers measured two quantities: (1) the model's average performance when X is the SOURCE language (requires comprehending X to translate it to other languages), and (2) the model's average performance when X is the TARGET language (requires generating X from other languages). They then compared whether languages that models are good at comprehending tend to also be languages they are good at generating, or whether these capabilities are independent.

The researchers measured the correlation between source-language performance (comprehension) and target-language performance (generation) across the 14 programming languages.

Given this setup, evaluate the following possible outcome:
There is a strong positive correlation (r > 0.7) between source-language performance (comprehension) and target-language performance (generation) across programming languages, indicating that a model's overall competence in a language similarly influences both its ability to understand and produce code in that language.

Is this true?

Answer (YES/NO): NO